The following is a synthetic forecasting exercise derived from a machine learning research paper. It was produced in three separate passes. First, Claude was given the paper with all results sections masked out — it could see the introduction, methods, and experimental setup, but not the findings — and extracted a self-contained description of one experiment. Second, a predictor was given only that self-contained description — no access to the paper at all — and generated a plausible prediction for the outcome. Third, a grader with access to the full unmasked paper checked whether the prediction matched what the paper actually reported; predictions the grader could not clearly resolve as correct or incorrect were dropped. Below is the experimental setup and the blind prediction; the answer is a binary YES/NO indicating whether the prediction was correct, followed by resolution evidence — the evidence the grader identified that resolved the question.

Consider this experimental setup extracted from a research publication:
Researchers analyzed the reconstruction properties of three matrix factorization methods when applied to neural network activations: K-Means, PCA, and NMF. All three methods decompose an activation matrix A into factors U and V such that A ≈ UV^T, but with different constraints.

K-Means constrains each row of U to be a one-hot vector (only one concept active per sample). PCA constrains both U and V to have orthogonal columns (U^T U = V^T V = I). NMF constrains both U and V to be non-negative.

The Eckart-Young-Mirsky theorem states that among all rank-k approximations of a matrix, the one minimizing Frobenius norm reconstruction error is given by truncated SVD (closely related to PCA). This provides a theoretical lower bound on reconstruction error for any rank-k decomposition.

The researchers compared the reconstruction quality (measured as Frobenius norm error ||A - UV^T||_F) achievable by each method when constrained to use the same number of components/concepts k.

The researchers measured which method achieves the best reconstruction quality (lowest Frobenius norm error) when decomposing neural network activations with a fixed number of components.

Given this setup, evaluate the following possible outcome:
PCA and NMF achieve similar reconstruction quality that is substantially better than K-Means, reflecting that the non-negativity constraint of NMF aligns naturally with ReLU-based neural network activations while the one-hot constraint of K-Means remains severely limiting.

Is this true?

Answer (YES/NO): NO